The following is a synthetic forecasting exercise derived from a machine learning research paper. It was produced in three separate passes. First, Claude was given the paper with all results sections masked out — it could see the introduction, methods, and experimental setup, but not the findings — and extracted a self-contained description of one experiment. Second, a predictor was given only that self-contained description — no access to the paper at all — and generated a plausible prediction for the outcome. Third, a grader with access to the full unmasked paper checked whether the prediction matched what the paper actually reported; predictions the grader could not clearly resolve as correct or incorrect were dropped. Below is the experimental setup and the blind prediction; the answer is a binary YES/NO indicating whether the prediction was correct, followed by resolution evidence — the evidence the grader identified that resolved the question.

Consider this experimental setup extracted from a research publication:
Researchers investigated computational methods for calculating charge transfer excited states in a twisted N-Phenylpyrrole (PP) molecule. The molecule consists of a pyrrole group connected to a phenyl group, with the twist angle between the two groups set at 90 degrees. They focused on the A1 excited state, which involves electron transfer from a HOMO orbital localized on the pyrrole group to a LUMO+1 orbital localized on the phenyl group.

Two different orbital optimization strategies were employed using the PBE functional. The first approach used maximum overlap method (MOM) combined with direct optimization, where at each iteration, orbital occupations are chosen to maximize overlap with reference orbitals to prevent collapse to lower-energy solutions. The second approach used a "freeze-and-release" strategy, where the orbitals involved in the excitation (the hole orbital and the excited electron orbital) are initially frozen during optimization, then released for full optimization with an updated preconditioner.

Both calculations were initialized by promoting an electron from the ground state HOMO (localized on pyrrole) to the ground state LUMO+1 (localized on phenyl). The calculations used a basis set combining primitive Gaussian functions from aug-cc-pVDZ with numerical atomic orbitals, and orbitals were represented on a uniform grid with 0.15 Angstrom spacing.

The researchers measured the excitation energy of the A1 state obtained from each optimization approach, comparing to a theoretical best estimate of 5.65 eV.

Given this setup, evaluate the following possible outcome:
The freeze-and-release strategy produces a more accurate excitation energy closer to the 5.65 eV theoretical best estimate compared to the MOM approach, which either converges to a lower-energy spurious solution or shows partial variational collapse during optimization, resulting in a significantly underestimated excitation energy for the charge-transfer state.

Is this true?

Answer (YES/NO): YES